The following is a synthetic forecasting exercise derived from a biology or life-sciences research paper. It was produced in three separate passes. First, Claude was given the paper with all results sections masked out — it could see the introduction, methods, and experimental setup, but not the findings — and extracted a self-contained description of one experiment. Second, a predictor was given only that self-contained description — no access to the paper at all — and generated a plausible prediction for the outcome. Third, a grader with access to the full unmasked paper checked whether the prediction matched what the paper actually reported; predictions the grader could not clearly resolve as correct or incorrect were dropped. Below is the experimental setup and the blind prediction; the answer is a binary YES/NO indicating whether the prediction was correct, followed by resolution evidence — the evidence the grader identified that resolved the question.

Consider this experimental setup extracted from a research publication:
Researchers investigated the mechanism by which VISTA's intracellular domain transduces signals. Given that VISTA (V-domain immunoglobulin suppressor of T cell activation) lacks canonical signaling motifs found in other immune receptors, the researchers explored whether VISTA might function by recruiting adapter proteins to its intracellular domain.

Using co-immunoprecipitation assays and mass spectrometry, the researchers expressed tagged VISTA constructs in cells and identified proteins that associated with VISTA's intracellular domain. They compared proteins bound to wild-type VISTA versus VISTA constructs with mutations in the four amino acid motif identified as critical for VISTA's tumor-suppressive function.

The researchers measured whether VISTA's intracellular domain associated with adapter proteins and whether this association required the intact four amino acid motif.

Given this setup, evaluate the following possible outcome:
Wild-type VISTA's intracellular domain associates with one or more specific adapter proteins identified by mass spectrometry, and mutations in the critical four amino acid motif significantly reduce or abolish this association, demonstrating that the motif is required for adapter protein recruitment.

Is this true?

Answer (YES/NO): YES